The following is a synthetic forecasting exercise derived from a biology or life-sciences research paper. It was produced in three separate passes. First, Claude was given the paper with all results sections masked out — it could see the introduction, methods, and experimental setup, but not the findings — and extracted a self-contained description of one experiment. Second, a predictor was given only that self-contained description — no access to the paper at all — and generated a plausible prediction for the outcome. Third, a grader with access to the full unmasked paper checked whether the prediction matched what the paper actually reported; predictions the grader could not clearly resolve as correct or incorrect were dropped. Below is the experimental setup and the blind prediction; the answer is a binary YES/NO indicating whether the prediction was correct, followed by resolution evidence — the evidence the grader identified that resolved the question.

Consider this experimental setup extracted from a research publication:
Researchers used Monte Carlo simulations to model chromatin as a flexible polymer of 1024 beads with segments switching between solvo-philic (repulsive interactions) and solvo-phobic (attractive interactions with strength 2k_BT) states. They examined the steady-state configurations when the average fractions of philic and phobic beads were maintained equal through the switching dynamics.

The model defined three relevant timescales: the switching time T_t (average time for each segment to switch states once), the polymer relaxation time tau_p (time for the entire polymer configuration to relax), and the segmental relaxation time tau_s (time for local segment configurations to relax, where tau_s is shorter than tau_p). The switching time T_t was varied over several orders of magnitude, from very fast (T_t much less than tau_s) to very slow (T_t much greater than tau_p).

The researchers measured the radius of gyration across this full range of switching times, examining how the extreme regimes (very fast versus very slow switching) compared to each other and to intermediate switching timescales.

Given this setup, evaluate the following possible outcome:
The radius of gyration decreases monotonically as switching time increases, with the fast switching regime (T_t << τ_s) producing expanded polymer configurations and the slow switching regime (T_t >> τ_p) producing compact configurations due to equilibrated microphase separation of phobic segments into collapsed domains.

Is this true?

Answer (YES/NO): NO